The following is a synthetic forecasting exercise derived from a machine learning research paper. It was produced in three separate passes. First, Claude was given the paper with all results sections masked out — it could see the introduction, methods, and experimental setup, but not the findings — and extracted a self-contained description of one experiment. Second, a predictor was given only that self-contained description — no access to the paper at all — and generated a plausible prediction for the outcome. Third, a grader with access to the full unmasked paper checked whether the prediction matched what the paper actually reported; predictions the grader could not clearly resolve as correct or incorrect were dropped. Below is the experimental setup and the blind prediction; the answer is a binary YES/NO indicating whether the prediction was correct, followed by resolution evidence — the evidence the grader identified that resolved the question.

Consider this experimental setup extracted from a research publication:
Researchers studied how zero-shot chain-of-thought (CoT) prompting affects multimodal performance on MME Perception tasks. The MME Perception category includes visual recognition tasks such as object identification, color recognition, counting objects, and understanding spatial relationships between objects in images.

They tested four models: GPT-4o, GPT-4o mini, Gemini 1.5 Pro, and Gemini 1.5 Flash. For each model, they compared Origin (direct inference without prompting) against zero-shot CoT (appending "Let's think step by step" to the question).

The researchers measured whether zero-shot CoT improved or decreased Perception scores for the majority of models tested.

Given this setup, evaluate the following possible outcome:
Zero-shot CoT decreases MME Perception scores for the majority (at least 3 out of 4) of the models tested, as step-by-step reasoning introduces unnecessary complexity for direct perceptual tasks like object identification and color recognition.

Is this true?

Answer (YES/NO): YES